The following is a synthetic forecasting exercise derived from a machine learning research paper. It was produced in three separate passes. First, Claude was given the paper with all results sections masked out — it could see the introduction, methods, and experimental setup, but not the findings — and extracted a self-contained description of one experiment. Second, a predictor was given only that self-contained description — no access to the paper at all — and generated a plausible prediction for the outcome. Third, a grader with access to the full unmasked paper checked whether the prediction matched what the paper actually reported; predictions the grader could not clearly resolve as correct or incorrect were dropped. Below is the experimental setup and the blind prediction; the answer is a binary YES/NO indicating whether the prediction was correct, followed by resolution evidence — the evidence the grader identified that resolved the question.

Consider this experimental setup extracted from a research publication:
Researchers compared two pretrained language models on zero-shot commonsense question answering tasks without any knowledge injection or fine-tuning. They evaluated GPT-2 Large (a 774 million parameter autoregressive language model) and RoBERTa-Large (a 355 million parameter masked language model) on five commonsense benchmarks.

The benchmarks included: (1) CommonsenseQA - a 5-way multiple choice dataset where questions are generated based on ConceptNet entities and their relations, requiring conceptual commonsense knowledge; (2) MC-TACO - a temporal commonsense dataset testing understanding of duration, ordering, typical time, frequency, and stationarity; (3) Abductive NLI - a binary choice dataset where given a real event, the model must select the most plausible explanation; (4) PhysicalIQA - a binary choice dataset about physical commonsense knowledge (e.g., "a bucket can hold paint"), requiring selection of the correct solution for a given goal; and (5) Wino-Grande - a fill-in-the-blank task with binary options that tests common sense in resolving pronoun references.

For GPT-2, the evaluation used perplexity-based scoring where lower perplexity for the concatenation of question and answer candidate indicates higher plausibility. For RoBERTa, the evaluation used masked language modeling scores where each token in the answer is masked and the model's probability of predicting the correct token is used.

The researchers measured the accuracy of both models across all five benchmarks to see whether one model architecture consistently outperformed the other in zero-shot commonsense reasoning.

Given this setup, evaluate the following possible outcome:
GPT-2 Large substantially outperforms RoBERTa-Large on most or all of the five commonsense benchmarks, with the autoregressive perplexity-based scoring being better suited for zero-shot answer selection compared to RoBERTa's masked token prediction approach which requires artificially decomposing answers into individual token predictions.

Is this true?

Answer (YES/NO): NO